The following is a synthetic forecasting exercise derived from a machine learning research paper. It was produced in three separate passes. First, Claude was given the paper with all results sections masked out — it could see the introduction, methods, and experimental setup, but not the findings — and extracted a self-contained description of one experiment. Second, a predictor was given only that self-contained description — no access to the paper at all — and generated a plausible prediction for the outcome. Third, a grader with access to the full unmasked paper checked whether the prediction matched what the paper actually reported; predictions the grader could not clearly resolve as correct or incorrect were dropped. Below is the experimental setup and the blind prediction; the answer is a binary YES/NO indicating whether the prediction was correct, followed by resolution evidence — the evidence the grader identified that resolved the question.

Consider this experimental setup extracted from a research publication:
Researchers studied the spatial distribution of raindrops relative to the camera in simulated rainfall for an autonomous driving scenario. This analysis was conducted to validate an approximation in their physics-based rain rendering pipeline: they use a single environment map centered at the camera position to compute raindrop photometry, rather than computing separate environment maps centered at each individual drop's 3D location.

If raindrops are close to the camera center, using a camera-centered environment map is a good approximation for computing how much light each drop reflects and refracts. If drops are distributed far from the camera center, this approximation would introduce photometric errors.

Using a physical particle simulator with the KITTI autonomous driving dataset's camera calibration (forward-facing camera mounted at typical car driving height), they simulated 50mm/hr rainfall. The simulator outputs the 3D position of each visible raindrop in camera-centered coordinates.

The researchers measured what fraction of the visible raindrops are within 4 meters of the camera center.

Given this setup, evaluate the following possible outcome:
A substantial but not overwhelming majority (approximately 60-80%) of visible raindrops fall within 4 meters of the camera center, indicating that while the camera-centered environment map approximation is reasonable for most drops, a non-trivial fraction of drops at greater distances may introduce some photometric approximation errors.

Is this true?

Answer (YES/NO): NO